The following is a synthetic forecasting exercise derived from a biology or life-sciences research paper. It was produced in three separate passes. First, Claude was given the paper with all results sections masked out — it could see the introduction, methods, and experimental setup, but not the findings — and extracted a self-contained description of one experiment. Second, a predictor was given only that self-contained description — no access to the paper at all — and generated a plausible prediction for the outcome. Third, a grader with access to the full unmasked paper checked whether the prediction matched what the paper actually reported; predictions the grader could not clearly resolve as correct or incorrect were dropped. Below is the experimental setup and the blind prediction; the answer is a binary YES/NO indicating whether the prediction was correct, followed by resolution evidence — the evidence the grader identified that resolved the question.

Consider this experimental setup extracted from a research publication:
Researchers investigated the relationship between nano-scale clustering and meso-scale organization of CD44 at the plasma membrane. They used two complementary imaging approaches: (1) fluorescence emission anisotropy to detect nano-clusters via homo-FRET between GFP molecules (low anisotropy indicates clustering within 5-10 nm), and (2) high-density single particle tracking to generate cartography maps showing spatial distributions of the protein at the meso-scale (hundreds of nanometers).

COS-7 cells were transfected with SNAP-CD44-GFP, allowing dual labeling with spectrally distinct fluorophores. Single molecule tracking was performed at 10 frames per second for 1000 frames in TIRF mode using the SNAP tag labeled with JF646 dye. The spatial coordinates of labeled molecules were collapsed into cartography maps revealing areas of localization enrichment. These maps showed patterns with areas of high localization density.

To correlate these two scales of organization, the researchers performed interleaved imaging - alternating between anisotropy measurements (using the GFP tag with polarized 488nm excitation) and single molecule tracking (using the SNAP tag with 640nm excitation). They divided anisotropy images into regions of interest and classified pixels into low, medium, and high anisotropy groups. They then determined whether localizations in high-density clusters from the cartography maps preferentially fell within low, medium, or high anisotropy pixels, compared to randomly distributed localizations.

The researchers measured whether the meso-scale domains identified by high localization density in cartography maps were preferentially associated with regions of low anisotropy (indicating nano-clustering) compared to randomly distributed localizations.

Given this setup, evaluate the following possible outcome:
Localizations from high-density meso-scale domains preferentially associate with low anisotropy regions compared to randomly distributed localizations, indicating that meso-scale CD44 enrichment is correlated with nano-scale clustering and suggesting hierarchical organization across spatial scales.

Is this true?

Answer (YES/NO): YES